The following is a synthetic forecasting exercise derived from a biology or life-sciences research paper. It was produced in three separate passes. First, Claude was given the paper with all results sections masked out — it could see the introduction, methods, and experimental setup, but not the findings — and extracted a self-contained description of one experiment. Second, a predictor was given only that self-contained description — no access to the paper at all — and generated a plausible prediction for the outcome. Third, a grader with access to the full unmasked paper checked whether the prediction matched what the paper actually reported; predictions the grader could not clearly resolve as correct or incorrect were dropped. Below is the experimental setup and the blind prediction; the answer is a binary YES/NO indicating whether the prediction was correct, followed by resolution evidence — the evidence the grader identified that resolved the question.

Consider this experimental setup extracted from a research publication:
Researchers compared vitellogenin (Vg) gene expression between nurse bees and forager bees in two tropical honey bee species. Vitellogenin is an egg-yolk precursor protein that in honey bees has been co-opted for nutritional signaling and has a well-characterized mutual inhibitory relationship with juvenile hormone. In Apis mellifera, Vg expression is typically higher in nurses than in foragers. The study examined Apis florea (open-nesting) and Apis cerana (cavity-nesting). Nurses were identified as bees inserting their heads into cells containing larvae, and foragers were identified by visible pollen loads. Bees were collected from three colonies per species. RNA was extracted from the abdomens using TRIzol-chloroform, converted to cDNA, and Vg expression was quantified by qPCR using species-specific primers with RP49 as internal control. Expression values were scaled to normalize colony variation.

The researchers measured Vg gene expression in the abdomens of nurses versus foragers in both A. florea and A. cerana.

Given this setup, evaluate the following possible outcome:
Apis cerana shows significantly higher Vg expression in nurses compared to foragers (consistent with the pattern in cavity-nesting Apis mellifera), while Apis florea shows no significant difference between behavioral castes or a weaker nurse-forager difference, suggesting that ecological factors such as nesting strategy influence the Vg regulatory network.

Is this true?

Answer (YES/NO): NO